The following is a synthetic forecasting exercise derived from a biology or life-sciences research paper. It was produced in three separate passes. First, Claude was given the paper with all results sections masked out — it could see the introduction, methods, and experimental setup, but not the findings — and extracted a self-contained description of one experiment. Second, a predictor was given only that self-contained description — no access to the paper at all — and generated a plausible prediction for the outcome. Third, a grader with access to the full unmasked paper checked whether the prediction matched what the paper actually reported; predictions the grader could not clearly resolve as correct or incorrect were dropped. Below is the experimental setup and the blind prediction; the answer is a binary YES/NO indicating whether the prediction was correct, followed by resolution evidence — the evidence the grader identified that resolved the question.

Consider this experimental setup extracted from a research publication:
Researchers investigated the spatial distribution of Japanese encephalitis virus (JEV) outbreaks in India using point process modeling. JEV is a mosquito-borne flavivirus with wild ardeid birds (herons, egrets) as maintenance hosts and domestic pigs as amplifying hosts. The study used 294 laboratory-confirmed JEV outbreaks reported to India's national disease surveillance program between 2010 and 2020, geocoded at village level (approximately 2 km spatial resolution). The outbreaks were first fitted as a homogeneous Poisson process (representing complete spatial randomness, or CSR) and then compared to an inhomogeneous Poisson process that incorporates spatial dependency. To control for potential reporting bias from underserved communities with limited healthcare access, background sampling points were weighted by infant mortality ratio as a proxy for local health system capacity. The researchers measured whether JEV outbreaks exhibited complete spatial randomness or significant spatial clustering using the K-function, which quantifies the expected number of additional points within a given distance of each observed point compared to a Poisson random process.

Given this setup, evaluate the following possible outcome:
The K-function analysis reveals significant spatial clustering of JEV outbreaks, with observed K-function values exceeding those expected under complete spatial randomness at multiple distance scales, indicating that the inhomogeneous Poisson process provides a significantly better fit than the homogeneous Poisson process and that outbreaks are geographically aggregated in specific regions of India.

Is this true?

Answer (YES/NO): YES